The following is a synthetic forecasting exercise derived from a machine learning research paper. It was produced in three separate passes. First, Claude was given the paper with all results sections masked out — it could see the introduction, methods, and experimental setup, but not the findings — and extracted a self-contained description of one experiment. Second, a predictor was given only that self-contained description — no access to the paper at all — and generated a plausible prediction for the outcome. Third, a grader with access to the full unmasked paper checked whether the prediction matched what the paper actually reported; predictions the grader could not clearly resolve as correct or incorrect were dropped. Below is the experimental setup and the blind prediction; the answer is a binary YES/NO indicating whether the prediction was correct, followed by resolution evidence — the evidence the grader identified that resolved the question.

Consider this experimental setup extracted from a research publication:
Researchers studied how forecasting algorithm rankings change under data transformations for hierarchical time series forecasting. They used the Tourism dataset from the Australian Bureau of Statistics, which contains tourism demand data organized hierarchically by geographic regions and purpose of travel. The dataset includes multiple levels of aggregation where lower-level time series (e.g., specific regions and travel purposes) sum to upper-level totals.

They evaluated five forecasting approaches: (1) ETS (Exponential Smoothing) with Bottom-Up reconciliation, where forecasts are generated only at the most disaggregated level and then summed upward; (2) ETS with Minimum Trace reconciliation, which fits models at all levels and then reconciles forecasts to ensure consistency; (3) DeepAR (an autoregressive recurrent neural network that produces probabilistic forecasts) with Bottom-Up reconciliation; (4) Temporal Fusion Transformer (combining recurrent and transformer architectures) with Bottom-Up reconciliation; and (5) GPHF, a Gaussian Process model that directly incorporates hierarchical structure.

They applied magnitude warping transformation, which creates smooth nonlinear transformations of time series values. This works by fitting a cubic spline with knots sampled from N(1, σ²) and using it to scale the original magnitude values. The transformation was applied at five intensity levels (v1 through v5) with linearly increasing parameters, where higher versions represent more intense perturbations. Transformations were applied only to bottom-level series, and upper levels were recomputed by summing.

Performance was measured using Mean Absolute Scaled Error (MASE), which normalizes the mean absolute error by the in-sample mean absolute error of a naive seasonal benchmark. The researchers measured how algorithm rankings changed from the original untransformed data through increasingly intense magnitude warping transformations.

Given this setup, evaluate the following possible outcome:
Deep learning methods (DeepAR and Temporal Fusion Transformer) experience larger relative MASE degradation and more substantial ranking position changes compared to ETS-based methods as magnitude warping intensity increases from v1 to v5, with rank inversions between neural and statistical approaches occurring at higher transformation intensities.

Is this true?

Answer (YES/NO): NO